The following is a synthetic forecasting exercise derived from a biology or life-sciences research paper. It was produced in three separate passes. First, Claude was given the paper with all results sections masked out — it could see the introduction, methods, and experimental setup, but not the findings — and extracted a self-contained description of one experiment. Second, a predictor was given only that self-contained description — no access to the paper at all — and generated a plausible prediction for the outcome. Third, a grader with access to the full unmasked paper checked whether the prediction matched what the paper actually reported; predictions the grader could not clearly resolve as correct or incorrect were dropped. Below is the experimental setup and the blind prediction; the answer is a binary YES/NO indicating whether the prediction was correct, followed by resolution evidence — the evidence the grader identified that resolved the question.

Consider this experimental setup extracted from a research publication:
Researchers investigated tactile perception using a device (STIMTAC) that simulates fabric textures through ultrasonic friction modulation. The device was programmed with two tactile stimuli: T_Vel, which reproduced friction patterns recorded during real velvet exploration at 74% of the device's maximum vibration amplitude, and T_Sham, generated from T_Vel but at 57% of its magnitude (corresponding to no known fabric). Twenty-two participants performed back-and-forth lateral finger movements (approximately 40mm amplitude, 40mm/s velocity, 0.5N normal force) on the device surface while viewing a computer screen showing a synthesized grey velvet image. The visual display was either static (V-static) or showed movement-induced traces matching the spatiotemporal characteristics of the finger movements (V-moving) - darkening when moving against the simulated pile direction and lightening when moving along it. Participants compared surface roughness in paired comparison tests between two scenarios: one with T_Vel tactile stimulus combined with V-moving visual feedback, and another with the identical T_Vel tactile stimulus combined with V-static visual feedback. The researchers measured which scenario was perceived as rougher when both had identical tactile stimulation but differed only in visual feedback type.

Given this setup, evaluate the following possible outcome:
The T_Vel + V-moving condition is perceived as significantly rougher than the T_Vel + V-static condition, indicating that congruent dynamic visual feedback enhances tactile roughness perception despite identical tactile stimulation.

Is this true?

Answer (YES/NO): YES